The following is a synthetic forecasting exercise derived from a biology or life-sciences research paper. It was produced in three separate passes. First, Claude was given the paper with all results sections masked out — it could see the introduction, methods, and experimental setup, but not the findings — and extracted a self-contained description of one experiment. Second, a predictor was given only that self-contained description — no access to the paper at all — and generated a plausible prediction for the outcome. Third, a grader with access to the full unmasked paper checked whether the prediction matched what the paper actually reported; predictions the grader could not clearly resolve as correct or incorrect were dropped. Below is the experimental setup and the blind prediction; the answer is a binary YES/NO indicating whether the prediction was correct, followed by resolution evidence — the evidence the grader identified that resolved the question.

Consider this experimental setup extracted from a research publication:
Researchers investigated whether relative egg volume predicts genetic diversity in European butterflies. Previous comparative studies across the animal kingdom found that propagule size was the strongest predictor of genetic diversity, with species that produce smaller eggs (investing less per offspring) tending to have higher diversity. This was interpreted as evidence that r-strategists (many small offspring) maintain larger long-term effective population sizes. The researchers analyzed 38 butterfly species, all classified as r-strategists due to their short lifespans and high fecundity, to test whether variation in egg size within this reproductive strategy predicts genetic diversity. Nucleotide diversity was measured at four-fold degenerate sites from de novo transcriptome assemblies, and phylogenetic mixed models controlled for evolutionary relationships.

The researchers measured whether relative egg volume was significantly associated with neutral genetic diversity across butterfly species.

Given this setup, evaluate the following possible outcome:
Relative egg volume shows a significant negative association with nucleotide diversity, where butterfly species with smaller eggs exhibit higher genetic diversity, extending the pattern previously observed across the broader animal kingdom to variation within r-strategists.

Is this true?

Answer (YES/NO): NO